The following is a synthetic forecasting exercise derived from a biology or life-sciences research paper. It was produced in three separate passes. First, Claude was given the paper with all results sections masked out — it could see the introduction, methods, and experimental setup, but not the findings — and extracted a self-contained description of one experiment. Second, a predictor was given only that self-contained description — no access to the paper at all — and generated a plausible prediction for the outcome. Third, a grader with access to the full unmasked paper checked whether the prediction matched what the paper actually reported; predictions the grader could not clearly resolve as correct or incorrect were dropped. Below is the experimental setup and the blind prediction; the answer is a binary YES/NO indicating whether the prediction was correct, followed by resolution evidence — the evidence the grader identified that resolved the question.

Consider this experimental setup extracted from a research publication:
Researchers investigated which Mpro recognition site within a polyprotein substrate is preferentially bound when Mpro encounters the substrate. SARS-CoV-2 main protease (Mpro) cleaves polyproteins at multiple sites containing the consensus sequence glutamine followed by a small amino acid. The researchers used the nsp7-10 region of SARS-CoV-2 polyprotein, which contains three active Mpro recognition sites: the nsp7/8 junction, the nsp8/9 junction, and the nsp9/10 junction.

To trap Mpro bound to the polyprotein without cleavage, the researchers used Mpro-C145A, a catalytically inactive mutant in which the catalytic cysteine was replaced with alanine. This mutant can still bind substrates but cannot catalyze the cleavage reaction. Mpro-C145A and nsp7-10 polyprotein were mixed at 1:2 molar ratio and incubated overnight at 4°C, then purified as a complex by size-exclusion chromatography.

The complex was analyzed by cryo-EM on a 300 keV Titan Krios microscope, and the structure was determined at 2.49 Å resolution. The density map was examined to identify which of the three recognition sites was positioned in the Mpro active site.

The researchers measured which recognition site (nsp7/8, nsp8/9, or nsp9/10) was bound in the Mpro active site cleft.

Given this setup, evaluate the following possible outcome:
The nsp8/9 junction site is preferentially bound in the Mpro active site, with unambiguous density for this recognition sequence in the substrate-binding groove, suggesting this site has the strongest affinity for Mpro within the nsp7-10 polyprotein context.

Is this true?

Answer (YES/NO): NO